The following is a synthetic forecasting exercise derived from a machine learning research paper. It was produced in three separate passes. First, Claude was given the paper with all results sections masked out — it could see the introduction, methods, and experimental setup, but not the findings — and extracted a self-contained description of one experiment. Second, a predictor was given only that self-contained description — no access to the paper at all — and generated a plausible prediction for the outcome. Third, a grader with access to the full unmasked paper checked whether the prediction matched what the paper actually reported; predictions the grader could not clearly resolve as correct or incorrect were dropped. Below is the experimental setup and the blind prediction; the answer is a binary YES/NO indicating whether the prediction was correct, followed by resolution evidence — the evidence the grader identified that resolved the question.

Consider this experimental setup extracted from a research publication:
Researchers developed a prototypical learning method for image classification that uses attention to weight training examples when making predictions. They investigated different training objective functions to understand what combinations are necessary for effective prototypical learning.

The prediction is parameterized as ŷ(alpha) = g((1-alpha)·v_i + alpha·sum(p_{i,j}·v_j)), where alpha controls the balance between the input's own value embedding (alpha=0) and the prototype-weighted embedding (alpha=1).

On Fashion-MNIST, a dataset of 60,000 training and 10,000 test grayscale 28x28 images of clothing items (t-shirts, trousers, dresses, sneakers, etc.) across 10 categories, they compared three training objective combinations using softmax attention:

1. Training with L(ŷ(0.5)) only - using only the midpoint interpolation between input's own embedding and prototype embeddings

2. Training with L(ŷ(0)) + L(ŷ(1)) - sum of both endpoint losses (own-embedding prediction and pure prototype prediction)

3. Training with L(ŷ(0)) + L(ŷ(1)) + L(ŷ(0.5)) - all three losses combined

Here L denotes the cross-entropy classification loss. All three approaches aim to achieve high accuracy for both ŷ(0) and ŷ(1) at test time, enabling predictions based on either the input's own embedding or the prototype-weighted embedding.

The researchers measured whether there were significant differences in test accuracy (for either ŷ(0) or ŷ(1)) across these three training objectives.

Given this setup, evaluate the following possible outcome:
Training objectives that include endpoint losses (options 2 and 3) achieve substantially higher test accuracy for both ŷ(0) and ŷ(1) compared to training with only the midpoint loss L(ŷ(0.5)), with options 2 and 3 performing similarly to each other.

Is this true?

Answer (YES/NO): NO